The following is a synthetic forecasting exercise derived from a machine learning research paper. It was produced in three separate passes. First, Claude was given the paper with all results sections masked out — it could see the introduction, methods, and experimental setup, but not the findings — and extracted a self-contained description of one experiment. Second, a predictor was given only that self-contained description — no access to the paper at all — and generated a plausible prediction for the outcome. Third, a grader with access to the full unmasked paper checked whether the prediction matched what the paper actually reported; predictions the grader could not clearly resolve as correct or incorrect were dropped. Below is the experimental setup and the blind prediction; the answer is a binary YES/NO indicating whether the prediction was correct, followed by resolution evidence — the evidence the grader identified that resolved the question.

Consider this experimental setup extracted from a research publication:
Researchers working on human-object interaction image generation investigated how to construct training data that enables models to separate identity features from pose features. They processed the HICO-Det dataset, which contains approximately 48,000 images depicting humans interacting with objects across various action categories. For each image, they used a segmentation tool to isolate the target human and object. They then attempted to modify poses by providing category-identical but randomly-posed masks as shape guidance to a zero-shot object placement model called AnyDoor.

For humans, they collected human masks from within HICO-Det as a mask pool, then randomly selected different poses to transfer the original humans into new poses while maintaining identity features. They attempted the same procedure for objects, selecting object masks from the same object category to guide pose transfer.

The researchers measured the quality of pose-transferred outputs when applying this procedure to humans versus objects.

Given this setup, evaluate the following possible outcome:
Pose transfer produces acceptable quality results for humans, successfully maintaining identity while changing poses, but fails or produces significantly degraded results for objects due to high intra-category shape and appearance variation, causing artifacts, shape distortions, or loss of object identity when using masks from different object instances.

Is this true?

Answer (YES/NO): YES